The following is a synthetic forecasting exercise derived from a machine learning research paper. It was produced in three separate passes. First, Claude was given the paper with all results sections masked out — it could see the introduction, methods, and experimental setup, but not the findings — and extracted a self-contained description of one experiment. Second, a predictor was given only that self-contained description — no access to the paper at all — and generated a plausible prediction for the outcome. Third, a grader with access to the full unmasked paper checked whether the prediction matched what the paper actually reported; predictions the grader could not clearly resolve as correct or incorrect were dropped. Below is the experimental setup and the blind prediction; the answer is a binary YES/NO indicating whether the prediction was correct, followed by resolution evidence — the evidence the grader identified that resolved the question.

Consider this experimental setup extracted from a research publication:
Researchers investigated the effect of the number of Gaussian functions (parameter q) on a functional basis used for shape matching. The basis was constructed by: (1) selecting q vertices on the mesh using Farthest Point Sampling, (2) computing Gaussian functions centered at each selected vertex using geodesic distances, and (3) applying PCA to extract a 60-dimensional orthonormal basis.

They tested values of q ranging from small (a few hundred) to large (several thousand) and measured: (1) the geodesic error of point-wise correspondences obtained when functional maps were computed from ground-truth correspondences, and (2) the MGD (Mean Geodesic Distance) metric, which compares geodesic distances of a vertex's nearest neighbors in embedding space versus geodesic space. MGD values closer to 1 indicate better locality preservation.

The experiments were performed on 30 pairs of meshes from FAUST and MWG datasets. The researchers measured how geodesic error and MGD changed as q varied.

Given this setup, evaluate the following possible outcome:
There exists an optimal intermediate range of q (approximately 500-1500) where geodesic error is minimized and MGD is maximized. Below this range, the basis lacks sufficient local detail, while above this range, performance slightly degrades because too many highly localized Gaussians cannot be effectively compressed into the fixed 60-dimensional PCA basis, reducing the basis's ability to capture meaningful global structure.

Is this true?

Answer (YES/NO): NO